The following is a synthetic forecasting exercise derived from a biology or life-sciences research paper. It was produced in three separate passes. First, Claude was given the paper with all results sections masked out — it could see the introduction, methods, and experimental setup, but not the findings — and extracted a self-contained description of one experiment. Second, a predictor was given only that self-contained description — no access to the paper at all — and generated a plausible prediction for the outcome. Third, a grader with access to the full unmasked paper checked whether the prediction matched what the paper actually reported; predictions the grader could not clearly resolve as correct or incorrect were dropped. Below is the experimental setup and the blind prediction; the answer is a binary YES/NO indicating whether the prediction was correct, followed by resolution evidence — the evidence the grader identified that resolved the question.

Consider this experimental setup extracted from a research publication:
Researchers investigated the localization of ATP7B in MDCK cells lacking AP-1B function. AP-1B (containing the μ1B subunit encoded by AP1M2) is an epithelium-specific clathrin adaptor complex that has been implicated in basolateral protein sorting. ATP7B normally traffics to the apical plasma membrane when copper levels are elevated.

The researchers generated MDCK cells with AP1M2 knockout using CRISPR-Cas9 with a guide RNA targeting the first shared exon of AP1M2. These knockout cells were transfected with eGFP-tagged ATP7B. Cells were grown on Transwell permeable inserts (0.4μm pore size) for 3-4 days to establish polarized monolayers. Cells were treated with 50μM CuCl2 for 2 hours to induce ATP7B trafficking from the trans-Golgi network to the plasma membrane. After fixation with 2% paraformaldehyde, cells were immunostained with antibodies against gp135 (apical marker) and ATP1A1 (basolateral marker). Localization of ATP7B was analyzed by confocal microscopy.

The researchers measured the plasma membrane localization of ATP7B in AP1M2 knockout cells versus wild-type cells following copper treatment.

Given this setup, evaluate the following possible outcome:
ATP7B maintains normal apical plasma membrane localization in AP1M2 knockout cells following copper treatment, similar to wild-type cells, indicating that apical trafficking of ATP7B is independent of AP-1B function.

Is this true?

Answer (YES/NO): YES